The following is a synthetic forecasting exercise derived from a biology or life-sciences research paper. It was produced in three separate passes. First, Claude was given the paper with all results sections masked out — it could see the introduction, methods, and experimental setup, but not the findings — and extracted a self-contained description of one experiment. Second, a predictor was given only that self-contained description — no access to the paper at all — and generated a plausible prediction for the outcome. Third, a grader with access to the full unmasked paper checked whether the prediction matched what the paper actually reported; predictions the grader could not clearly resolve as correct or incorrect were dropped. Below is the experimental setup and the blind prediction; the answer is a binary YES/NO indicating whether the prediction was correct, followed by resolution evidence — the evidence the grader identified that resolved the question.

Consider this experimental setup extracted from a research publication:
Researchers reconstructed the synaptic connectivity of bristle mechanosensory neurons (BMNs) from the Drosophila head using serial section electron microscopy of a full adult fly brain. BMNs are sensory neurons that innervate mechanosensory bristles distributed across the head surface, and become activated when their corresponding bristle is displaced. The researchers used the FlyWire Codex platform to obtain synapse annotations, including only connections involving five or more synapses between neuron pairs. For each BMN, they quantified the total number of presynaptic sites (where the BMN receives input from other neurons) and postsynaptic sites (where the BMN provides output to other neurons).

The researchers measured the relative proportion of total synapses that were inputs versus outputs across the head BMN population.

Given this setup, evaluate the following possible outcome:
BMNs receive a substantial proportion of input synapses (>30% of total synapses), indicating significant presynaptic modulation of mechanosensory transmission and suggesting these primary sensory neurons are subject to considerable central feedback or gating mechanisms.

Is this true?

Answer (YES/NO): NO